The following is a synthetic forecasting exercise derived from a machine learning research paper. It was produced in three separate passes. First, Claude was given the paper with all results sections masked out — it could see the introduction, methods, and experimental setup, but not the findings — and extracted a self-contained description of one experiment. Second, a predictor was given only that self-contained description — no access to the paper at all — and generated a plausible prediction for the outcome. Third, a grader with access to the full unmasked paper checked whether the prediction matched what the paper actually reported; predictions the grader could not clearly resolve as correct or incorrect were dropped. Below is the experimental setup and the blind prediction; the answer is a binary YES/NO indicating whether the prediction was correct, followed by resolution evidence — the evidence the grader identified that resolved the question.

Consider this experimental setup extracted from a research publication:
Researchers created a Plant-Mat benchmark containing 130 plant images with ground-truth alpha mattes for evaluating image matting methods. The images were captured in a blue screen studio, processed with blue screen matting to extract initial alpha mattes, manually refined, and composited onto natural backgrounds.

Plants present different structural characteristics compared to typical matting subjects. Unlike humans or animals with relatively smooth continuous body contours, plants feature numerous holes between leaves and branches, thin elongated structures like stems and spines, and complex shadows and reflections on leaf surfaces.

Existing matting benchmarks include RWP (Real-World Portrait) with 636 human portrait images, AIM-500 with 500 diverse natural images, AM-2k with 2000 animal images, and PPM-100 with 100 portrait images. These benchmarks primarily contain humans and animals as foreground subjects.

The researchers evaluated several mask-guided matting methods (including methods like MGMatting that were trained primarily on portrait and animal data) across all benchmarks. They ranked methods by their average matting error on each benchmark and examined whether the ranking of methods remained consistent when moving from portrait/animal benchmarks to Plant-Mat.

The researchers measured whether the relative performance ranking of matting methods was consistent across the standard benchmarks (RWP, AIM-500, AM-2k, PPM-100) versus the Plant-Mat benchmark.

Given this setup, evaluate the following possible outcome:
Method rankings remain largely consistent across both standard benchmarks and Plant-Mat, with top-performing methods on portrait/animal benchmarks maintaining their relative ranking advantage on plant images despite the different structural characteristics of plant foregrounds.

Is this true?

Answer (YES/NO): YES